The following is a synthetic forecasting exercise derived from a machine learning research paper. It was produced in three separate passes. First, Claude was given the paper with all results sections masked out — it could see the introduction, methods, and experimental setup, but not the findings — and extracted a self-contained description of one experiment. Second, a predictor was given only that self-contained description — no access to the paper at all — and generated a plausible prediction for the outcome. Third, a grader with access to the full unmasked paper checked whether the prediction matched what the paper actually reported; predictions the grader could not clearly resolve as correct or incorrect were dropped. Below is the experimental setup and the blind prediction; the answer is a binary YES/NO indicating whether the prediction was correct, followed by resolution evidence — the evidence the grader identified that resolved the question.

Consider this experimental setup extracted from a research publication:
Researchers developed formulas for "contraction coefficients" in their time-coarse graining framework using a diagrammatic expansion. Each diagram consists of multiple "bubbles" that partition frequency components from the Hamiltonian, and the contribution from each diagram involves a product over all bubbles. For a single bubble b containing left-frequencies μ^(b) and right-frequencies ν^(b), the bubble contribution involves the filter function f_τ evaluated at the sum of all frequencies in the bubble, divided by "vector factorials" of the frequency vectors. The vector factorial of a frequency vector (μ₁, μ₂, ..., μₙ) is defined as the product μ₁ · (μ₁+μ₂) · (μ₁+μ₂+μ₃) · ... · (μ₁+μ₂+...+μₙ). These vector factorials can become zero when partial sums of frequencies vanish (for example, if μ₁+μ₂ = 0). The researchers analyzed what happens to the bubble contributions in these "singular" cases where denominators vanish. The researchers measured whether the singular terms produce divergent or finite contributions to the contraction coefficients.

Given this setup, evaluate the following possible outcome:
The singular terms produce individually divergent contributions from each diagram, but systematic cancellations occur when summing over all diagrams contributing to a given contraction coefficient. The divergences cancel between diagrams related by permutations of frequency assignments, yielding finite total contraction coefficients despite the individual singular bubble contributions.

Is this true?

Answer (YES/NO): NO